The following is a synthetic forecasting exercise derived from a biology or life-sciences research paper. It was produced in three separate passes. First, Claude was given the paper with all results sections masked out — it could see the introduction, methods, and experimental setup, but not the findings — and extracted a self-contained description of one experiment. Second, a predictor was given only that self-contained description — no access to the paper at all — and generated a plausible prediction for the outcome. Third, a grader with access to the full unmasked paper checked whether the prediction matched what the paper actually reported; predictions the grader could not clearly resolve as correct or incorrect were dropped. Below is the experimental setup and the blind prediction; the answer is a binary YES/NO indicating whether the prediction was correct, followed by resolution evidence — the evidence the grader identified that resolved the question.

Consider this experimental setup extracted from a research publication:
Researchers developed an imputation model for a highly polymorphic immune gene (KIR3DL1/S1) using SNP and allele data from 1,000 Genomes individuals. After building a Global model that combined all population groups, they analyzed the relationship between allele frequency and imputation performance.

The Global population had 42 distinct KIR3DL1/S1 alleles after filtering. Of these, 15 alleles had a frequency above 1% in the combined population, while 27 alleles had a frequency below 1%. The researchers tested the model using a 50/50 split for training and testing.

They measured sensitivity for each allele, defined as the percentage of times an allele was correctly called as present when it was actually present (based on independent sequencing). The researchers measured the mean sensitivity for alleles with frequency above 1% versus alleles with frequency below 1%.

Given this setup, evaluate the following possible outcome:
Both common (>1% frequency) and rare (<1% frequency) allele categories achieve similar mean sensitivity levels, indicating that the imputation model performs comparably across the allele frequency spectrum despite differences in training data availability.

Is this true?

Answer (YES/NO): NO